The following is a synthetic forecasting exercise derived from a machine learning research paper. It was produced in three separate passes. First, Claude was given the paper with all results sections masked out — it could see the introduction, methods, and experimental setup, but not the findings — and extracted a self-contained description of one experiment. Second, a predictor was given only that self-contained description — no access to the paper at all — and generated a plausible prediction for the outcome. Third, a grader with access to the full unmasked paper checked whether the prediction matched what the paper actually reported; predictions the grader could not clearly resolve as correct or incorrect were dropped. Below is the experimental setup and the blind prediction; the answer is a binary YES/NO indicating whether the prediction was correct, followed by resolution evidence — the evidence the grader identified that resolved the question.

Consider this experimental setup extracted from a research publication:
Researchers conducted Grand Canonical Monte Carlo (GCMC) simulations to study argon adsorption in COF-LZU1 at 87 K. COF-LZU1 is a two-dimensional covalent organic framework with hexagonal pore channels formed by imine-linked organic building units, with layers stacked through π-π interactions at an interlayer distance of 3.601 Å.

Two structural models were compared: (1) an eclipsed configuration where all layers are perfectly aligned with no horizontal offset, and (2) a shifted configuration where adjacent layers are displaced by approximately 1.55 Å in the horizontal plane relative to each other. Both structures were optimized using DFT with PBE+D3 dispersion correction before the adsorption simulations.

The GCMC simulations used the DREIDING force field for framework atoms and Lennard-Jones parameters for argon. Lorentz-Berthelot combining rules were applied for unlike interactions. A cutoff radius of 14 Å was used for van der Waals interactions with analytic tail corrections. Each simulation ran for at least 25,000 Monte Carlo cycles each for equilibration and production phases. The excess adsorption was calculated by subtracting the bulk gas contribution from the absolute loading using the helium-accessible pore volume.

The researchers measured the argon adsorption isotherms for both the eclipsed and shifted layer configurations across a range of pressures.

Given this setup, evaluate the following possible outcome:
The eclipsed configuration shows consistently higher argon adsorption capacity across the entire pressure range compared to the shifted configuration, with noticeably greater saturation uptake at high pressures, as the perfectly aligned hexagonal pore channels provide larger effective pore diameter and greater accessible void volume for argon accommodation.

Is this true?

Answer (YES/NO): NO